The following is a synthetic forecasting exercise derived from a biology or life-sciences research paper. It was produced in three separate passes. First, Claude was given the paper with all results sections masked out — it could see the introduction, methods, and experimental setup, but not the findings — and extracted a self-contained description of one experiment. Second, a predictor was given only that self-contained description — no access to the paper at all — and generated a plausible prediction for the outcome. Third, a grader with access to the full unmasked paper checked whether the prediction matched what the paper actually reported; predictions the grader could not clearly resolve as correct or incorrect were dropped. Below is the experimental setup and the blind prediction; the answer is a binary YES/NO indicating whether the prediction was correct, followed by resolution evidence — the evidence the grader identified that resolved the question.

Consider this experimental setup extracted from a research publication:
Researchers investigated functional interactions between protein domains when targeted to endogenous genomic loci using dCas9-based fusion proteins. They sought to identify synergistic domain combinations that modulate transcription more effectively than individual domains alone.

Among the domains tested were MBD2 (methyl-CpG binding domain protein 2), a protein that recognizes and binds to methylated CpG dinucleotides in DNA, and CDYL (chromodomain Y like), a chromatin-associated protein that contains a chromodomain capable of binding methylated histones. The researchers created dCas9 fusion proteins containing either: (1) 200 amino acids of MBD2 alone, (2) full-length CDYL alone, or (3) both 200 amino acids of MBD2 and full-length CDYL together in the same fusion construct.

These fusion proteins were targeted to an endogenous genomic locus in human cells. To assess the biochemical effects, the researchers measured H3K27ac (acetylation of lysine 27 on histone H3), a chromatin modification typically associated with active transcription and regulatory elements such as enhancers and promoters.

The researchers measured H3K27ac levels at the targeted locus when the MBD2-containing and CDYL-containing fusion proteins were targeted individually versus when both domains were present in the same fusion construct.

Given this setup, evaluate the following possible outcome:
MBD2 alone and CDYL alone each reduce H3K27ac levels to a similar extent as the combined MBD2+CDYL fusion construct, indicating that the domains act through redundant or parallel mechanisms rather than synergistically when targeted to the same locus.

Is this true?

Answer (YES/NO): NO